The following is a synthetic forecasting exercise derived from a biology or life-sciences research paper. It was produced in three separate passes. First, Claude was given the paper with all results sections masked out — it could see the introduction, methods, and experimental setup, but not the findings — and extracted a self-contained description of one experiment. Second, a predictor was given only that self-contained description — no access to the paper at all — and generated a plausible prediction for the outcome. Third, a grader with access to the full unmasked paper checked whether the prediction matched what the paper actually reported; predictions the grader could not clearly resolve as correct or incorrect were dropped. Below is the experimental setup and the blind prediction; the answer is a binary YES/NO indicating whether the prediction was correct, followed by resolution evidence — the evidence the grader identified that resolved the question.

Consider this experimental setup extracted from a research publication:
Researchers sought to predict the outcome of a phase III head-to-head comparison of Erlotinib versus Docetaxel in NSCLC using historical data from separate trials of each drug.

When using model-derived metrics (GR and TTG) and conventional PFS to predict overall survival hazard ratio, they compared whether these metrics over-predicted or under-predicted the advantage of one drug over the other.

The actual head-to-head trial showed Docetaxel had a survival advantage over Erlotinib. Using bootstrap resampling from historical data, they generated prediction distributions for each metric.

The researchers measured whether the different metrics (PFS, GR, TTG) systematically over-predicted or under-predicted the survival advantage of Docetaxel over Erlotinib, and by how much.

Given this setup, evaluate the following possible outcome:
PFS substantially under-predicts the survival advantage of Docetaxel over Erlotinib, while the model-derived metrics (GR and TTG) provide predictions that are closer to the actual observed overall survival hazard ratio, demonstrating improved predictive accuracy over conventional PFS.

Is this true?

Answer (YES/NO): NO